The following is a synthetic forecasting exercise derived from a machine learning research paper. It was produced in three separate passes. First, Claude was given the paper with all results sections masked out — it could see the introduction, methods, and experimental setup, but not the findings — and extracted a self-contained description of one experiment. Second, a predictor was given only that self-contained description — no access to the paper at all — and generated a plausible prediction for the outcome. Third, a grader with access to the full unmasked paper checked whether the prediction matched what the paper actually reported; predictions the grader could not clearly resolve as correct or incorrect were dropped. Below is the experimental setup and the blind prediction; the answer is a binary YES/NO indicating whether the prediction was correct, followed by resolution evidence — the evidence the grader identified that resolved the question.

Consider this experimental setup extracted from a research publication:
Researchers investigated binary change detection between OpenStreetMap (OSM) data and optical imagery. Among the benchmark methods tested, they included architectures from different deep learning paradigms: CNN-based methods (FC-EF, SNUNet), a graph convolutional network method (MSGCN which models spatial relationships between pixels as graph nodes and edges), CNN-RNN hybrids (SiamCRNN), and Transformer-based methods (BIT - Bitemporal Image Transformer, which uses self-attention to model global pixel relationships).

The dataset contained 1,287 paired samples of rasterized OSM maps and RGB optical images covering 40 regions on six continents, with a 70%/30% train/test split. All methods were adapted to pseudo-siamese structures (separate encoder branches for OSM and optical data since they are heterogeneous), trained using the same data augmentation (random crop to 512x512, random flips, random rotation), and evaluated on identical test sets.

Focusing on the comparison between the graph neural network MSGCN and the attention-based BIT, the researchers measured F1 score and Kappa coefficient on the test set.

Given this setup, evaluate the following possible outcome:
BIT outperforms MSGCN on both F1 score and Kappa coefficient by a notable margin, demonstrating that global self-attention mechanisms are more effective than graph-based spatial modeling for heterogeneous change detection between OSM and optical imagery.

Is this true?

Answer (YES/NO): YES